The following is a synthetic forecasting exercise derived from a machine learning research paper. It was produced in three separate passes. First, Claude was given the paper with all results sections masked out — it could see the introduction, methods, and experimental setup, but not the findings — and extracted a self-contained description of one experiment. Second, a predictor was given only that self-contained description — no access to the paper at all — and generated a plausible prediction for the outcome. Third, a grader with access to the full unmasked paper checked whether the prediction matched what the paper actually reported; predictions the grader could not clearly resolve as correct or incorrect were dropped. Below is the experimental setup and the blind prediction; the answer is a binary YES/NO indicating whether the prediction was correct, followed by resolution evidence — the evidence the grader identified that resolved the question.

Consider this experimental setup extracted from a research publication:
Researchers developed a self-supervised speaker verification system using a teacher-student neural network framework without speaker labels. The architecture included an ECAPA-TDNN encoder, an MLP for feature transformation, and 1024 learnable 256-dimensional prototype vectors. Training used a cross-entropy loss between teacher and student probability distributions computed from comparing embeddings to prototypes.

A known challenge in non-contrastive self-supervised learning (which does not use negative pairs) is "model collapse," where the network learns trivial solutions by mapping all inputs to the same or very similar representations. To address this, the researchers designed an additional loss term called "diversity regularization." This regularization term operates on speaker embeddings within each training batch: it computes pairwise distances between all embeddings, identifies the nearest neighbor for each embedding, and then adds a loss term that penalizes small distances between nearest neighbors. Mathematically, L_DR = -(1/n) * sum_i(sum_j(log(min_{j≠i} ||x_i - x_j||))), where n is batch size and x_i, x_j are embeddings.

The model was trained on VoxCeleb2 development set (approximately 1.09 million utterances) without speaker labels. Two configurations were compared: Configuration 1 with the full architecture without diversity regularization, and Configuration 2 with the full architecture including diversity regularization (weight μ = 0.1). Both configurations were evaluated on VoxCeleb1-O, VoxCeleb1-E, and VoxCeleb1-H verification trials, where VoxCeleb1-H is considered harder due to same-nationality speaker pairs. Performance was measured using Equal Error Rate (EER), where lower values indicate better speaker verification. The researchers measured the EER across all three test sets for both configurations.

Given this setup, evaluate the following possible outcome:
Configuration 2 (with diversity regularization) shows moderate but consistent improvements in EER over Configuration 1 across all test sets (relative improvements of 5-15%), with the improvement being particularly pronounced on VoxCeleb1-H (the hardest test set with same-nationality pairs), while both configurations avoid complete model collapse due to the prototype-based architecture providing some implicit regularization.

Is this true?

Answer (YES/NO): NO